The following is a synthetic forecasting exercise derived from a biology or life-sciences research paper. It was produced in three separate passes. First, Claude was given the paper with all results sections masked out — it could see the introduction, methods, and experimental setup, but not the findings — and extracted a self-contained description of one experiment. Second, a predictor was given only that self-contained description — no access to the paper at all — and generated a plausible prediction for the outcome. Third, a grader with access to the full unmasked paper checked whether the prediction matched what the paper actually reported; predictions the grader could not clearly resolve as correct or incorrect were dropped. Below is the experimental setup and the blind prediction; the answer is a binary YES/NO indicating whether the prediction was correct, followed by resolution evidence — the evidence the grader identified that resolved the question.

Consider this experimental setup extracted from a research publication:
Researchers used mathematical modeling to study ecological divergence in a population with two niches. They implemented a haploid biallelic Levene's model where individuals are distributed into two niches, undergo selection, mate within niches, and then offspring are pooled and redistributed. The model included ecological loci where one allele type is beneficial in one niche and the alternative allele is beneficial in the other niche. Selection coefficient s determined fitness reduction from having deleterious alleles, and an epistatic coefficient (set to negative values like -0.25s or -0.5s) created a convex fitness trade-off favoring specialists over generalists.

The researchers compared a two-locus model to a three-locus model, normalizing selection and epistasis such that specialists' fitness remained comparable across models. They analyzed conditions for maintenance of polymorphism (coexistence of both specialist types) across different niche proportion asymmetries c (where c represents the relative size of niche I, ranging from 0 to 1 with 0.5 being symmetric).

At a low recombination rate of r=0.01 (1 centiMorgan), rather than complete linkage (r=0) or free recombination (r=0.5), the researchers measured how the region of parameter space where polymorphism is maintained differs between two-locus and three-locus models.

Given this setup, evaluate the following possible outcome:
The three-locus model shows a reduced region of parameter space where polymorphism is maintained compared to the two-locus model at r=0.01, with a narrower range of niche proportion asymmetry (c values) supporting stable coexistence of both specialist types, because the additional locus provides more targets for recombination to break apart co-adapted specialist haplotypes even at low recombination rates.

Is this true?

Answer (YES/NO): NO